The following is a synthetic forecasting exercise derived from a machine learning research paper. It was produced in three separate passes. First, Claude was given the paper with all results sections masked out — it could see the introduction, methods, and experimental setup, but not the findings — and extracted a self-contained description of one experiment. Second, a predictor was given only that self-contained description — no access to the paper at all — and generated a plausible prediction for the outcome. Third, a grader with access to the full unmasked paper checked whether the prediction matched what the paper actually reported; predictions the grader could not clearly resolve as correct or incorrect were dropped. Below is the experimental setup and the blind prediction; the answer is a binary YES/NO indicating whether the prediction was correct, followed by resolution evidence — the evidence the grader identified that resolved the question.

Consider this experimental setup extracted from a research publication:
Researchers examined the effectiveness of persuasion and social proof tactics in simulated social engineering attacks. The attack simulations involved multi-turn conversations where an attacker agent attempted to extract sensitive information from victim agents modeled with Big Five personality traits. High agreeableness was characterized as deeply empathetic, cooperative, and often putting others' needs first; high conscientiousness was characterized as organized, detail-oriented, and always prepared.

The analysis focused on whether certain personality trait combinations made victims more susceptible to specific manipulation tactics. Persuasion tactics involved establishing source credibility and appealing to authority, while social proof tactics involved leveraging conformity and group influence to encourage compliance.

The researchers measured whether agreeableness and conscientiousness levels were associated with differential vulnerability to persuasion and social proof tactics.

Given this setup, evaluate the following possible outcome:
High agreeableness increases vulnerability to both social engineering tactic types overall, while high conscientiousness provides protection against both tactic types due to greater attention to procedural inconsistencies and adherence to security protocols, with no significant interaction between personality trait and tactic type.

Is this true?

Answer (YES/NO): NO